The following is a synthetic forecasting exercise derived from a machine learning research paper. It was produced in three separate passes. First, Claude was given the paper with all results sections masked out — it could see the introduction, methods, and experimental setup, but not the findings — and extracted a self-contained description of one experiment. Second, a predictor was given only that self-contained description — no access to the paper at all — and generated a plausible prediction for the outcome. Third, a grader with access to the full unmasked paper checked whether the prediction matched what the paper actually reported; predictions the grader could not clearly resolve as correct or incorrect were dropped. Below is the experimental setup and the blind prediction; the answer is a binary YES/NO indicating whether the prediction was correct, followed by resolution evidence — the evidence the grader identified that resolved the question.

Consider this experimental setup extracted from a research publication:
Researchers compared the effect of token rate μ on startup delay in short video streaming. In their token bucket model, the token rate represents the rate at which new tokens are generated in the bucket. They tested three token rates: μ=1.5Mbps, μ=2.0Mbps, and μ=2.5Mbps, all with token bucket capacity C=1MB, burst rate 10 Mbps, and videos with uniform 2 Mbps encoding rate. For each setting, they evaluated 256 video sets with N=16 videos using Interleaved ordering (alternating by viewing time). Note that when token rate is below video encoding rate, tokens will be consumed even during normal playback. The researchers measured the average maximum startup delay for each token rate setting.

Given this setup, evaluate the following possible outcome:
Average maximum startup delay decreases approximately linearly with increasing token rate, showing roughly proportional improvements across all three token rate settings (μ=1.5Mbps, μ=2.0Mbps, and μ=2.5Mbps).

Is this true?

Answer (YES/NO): NO